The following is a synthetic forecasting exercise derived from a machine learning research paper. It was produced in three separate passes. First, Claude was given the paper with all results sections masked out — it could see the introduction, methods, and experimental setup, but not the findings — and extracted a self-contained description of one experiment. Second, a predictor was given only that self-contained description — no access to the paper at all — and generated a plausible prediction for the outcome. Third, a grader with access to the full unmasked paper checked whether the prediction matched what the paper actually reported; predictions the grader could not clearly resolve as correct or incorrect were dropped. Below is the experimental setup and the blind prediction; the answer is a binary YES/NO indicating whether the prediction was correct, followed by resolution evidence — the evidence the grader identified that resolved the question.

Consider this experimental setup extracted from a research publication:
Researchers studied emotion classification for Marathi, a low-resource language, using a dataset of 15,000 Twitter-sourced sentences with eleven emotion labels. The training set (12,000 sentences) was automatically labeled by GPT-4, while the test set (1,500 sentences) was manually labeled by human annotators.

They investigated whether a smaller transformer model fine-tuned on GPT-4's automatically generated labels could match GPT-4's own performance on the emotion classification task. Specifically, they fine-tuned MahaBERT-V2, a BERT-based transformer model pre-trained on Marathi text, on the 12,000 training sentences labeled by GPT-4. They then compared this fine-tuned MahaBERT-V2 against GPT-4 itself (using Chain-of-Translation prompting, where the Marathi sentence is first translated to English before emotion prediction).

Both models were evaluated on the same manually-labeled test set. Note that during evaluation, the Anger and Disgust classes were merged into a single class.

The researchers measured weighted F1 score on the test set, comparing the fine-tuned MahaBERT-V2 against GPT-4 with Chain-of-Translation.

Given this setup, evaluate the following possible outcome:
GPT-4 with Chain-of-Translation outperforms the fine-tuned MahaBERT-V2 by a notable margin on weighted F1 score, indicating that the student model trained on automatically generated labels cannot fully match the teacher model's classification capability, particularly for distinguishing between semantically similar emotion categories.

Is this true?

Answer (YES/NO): YES